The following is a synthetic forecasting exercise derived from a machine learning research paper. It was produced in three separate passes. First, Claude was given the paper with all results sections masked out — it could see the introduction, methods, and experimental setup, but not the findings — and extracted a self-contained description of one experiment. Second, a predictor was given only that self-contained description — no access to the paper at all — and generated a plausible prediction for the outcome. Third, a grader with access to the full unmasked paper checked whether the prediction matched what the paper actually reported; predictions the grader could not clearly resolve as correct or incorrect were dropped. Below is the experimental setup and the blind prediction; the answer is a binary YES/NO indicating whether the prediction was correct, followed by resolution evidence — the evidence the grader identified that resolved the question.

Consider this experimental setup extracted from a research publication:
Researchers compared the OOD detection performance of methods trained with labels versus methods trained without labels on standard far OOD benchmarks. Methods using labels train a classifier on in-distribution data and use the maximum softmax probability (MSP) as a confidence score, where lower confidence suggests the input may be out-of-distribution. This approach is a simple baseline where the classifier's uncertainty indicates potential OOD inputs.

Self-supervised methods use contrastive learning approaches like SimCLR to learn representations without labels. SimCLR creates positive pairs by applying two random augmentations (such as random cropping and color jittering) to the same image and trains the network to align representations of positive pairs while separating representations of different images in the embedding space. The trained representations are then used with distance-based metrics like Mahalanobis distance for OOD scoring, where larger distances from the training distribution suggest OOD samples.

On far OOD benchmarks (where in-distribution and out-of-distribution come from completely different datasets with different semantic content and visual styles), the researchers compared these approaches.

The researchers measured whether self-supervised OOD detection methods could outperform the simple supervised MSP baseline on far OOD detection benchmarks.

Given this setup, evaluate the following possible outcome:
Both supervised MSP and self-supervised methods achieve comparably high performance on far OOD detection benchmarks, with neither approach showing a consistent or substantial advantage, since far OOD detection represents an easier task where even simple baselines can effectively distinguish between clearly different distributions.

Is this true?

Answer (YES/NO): NO